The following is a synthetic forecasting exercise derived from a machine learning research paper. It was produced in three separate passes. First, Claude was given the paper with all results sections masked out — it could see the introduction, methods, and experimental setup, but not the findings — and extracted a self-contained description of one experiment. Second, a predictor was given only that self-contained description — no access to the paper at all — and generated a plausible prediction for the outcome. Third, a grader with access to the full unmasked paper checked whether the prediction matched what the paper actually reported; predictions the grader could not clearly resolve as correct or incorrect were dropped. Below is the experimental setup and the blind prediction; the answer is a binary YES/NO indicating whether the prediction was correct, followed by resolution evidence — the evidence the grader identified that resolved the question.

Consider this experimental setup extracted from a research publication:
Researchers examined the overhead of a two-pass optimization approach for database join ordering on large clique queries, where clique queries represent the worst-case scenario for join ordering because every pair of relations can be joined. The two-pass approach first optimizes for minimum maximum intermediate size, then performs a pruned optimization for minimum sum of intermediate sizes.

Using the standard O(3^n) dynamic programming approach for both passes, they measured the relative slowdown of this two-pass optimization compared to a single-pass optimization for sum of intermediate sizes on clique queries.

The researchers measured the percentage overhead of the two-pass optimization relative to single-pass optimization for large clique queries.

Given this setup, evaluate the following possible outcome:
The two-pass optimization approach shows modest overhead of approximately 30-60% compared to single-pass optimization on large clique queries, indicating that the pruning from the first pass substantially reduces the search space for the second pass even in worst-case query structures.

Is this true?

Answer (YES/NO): NO